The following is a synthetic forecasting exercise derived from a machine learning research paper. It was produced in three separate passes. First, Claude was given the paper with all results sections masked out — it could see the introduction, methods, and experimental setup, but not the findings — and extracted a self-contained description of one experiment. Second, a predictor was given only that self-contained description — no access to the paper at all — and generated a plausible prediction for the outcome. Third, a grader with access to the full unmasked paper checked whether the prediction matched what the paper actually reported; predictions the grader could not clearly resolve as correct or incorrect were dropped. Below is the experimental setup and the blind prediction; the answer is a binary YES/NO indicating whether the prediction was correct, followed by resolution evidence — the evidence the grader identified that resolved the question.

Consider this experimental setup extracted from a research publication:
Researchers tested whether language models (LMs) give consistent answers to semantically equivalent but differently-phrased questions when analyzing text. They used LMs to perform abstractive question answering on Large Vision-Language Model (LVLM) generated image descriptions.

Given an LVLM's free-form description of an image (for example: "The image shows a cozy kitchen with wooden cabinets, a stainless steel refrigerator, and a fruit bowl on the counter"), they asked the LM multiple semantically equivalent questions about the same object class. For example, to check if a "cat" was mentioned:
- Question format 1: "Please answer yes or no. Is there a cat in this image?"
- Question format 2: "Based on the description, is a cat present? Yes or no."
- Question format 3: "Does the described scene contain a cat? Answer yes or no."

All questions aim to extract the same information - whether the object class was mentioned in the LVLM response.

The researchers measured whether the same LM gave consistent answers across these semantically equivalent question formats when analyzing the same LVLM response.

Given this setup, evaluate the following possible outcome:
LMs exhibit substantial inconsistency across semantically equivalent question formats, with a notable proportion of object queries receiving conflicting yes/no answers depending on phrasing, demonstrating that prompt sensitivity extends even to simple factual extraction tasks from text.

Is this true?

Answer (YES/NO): YES